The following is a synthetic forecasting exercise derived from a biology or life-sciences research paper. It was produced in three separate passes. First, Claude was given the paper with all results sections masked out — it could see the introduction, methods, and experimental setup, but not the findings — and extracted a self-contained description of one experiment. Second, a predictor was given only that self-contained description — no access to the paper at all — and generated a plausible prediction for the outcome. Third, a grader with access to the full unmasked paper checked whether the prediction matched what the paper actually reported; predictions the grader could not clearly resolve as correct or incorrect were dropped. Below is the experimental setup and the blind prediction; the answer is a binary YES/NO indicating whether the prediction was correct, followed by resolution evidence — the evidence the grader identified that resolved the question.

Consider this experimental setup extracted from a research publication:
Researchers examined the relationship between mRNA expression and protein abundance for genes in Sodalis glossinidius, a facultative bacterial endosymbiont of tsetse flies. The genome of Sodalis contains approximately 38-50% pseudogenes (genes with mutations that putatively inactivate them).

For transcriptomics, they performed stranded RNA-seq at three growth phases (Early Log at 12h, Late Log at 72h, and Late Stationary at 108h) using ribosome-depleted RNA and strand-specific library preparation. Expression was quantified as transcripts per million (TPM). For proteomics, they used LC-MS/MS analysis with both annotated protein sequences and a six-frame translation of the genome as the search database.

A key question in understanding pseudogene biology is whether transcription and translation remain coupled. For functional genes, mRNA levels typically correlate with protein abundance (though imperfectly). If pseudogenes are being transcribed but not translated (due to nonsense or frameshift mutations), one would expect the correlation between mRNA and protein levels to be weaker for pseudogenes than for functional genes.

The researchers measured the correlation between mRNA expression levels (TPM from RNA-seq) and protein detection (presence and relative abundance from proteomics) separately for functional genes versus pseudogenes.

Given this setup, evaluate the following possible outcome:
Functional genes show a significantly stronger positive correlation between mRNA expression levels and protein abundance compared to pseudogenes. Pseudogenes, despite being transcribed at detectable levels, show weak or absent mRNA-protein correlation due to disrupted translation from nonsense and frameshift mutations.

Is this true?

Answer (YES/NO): YES